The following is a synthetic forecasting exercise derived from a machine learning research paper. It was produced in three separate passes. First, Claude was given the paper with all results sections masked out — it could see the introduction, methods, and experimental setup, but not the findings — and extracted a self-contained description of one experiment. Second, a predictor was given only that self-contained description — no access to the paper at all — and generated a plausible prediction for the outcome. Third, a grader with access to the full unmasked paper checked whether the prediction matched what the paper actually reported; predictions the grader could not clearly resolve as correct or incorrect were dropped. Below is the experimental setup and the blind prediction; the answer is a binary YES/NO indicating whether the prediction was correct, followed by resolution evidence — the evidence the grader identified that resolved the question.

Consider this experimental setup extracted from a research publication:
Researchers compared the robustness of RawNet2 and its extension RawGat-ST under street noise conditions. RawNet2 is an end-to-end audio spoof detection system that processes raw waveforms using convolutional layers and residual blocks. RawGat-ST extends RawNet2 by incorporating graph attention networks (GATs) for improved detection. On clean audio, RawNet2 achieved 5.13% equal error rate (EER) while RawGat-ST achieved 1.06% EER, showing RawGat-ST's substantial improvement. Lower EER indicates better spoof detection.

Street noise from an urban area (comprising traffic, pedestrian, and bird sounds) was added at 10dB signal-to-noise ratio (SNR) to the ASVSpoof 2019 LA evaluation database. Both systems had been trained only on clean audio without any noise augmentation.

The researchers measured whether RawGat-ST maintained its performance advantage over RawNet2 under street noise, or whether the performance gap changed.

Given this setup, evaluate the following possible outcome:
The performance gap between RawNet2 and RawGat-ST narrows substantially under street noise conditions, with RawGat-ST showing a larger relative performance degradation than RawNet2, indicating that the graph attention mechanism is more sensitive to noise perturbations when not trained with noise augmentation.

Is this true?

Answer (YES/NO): YES